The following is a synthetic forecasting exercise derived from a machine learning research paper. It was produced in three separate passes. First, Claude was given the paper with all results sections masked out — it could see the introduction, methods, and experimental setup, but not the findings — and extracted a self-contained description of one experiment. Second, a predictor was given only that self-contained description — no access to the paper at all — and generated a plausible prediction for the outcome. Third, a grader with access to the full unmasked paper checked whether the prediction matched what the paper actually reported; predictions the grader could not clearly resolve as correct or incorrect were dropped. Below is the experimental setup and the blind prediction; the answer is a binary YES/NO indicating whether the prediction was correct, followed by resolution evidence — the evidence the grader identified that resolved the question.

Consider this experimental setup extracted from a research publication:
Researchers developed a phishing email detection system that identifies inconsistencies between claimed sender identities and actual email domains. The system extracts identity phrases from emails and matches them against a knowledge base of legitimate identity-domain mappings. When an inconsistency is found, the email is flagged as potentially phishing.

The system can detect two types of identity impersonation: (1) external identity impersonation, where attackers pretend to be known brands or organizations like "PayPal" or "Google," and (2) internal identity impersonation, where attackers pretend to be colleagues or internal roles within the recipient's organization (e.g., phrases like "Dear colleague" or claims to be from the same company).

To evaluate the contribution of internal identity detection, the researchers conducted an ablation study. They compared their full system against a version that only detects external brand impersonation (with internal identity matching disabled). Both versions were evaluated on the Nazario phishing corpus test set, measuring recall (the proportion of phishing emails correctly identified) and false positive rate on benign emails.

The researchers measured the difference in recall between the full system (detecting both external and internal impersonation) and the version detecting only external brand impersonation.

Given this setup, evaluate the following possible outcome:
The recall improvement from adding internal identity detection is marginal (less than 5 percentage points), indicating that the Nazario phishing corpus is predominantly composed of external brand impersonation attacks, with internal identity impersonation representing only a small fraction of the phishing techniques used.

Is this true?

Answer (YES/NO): NO